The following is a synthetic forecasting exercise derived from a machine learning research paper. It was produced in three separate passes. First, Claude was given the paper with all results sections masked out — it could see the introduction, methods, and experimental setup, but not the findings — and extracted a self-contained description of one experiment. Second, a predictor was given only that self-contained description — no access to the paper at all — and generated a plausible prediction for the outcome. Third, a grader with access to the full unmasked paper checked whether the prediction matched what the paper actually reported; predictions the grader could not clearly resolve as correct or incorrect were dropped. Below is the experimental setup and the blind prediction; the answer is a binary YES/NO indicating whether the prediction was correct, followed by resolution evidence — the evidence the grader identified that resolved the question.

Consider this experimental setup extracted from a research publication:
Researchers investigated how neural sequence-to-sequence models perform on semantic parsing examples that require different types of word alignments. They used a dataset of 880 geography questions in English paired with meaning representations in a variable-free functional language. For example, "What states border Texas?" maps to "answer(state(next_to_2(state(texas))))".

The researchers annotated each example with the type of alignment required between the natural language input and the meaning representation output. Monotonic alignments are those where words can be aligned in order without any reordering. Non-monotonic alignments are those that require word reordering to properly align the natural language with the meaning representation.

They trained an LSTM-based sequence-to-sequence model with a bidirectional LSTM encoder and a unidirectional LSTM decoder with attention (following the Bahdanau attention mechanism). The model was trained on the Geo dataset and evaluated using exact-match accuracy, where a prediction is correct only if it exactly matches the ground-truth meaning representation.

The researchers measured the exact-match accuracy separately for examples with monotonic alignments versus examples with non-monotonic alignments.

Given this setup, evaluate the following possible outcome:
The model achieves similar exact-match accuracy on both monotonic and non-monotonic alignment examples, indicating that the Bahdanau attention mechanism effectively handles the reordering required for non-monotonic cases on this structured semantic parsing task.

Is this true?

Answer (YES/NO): NO